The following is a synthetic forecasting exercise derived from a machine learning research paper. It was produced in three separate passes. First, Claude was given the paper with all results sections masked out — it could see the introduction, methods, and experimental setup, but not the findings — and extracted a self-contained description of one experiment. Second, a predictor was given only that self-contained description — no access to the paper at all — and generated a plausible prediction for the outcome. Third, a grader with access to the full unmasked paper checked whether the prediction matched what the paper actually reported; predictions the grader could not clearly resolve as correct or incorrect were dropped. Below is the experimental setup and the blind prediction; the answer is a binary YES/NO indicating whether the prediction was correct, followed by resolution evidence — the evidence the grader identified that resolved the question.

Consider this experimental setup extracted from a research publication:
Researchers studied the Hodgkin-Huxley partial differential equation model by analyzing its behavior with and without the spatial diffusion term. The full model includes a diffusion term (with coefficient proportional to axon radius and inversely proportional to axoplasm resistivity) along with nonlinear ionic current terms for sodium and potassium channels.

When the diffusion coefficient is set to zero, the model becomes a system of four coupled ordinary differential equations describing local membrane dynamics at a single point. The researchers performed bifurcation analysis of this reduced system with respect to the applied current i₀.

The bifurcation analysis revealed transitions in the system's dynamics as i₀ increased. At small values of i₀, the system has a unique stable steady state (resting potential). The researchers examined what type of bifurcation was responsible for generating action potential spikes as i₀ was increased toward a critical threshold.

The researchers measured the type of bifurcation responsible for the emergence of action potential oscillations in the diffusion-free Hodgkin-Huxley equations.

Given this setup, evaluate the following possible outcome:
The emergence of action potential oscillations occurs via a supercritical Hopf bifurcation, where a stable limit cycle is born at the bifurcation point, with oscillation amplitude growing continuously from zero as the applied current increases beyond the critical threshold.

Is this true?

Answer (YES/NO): NO